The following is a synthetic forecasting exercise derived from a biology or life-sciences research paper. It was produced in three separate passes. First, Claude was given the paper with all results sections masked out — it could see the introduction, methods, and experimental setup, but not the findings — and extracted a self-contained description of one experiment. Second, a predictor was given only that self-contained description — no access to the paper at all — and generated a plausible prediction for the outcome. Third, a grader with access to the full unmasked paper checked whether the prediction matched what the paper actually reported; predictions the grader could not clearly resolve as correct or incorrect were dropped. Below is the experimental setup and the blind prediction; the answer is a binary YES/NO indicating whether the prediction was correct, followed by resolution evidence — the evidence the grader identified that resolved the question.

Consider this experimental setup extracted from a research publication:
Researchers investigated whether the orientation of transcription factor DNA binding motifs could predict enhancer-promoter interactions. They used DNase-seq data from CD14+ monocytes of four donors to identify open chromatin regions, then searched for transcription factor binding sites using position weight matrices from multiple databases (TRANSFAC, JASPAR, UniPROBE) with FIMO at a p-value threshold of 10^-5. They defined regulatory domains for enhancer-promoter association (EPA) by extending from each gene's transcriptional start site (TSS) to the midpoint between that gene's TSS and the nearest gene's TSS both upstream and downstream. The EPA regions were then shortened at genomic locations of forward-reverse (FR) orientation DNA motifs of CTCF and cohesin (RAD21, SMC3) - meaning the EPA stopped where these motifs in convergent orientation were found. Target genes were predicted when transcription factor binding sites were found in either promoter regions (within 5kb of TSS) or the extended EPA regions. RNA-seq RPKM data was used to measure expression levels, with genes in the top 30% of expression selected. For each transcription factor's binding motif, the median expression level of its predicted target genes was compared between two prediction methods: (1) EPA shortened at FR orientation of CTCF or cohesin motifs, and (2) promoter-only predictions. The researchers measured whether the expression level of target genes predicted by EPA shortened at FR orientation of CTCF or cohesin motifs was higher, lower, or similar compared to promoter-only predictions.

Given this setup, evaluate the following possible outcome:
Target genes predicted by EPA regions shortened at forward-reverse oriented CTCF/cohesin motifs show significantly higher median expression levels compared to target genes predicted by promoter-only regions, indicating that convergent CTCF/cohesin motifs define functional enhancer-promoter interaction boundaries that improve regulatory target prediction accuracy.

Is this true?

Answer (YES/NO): YES